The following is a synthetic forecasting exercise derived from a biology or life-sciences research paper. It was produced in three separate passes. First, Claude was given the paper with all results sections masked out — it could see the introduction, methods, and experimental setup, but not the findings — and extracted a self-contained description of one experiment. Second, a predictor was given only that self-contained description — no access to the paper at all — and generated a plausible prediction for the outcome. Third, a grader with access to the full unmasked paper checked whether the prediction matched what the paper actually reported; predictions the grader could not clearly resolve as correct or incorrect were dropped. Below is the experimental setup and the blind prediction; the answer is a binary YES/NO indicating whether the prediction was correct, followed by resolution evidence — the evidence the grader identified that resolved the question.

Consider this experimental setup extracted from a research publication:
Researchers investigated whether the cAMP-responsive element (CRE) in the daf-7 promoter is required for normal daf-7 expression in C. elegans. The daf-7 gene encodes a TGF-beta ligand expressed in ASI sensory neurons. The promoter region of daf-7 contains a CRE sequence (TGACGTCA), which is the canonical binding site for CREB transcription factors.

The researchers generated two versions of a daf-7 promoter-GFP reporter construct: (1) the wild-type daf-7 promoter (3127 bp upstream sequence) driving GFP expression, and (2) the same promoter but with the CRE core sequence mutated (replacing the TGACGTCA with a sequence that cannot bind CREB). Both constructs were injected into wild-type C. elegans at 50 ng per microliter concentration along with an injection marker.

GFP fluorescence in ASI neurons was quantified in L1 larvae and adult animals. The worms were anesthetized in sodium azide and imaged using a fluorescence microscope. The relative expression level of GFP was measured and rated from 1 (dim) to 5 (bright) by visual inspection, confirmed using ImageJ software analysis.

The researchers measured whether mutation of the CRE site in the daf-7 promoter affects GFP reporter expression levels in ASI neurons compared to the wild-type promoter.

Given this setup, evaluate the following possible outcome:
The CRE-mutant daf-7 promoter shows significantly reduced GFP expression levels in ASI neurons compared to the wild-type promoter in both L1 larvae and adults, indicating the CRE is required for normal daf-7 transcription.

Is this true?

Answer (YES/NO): YES